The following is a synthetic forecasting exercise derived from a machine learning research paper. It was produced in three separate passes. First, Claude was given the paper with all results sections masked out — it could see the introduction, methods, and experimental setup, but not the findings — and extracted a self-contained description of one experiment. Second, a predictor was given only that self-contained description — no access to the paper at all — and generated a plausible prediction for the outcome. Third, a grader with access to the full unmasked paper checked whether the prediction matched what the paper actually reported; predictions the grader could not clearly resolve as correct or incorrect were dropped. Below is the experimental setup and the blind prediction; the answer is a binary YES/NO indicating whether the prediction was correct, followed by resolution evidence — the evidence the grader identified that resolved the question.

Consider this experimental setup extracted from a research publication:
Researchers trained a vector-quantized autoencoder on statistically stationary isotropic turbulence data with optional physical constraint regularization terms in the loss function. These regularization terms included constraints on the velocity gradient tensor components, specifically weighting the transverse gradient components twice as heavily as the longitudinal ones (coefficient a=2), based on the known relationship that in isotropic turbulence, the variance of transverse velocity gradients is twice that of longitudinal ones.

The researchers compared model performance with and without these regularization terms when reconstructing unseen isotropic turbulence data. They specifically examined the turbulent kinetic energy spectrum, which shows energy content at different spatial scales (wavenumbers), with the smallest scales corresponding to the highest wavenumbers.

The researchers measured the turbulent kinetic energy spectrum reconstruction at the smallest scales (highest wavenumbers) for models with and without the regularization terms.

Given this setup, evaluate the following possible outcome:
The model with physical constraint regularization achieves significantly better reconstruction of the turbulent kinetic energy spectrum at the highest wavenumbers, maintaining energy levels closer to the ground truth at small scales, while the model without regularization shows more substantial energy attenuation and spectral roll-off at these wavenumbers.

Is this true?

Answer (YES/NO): NO